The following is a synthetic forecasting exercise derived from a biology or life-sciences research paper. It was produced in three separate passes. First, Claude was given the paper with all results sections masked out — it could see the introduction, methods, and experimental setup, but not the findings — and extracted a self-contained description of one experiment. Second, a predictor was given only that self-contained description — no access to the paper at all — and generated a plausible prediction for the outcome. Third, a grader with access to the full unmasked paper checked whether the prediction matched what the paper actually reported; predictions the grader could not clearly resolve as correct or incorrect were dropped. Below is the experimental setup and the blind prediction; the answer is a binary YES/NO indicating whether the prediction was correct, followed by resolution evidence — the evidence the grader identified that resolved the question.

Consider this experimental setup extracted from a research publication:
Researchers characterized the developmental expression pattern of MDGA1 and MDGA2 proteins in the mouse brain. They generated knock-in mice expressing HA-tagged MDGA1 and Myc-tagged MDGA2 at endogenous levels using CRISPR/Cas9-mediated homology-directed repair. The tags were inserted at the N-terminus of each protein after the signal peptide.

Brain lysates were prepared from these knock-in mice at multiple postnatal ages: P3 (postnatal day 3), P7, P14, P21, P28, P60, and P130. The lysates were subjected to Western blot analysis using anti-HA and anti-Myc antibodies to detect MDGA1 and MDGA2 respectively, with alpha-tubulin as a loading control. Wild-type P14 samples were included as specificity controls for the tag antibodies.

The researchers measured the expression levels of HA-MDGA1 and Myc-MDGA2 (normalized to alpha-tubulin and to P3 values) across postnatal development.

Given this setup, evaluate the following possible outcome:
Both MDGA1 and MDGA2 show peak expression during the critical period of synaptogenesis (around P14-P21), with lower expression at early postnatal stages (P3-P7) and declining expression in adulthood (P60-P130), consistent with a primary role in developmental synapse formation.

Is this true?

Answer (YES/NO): YES